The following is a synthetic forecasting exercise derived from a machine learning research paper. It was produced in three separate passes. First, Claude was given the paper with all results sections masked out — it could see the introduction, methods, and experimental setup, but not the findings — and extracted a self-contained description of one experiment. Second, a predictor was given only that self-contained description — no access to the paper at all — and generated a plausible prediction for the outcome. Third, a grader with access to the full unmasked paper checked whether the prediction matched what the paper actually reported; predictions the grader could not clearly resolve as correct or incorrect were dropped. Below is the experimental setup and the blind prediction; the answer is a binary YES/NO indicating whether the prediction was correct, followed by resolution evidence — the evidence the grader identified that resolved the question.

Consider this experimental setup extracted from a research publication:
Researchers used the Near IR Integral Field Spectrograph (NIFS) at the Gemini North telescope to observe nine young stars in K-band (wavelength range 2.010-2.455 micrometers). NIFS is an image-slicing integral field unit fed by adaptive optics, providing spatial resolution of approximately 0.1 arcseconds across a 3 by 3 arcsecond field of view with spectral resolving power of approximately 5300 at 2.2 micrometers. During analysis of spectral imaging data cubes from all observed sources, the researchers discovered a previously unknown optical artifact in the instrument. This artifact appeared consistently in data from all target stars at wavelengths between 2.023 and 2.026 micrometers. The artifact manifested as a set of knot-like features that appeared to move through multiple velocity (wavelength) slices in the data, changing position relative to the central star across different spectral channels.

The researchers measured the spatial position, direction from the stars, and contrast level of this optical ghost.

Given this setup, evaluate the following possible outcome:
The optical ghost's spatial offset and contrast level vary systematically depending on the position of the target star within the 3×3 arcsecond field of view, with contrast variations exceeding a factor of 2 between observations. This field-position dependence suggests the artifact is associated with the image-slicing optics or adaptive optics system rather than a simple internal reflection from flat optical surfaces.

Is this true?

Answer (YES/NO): NO